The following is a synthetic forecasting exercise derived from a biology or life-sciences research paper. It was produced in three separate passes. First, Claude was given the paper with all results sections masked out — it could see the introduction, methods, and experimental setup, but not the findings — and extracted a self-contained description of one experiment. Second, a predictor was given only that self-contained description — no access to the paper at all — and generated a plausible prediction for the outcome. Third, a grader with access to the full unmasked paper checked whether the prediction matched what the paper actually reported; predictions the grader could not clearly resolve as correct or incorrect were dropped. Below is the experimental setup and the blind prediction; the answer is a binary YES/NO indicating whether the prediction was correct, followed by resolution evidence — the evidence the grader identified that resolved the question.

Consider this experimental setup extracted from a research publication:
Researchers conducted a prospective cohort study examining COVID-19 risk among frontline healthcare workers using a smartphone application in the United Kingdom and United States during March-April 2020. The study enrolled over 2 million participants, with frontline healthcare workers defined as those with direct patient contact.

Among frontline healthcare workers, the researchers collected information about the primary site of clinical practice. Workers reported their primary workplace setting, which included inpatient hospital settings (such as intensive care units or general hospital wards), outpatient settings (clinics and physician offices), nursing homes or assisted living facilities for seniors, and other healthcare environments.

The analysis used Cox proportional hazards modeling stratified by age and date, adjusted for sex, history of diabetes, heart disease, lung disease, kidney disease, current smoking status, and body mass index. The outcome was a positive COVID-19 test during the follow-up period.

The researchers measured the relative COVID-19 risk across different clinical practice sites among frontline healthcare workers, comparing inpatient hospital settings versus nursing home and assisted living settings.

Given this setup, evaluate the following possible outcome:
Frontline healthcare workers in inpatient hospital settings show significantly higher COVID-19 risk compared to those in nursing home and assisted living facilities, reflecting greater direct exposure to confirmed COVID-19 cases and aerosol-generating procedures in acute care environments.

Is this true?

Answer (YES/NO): YES